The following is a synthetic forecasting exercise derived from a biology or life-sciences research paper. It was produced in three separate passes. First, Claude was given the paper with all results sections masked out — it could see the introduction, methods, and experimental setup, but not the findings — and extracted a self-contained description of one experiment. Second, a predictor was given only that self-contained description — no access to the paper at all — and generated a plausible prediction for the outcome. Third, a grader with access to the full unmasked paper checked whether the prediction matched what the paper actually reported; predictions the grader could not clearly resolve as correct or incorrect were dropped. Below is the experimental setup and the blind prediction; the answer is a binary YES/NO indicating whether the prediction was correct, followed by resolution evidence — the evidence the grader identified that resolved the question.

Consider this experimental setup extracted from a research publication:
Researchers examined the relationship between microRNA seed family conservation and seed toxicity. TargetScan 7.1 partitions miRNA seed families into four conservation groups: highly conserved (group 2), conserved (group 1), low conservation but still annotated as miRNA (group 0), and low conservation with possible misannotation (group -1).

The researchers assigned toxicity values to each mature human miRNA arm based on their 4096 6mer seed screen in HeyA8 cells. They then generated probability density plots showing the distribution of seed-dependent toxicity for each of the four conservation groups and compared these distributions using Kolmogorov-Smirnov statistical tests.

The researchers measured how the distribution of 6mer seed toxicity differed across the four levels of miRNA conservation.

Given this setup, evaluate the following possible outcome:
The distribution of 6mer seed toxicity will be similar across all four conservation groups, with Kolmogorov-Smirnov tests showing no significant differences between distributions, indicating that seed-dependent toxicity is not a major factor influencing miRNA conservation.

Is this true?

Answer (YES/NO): NO